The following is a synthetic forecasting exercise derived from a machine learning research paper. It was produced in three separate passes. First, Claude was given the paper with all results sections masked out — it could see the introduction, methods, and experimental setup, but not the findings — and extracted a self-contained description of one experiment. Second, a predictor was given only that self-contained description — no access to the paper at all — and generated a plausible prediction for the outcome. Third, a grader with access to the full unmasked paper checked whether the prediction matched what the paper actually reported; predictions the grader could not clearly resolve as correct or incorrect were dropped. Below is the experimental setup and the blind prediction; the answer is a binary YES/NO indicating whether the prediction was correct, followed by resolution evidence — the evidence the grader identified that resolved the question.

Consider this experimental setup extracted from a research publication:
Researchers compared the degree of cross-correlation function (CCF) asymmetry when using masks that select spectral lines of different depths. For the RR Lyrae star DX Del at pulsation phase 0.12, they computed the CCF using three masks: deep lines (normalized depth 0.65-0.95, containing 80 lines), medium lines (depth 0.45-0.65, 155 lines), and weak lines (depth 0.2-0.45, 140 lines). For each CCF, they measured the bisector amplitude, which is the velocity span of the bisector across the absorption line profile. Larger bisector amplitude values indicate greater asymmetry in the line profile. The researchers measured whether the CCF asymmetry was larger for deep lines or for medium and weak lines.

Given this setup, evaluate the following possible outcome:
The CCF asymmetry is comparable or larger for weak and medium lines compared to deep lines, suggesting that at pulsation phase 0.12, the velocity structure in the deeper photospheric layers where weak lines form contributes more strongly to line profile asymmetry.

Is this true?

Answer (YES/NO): YES